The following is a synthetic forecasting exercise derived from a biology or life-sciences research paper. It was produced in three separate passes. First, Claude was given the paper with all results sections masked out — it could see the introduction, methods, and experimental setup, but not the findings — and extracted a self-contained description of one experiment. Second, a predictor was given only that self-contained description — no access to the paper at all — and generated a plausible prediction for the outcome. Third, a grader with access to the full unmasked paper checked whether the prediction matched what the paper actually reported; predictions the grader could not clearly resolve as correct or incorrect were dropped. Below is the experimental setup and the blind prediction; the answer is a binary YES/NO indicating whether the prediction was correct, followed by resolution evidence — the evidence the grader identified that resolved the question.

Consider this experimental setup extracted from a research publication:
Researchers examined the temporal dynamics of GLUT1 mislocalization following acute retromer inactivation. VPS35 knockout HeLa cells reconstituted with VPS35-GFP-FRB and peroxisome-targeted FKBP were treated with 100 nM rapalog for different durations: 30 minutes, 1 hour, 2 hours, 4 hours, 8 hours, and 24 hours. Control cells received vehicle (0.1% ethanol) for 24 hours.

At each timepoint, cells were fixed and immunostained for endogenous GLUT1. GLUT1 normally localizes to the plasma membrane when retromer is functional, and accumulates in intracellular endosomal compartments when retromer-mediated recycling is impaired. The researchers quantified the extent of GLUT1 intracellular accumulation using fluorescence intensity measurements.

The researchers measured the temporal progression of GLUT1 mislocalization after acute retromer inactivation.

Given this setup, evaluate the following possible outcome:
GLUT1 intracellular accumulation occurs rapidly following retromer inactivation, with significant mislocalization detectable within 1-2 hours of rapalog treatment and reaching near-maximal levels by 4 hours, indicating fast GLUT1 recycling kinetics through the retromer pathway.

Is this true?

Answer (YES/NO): NO